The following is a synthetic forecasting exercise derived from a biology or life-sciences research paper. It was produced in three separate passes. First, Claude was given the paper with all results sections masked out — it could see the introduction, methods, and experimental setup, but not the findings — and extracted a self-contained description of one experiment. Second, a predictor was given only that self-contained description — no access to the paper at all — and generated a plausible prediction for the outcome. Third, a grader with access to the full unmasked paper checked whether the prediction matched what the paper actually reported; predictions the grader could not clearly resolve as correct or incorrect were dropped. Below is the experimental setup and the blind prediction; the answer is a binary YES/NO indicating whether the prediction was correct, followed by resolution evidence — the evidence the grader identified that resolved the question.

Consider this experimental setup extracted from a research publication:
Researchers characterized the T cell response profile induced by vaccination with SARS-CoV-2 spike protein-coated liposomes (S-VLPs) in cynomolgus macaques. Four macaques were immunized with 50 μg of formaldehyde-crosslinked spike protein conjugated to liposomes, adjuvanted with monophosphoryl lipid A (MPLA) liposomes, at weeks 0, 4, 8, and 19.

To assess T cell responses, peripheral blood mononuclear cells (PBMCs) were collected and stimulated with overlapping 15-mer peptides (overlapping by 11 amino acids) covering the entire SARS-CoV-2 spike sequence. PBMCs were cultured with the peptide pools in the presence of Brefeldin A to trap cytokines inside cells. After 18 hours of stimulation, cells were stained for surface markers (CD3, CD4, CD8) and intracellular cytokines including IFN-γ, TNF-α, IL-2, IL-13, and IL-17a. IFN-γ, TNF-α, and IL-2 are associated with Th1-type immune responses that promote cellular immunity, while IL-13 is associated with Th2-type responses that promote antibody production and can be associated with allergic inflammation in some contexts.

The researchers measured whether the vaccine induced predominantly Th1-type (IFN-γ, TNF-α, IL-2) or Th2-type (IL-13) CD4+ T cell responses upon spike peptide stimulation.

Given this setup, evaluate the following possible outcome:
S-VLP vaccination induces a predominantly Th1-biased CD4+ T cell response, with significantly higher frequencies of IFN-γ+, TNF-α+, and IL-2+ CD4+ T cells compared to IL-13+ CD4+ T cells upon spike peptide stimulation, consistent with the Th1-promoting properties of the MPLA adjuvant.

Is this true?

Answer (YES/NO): YES